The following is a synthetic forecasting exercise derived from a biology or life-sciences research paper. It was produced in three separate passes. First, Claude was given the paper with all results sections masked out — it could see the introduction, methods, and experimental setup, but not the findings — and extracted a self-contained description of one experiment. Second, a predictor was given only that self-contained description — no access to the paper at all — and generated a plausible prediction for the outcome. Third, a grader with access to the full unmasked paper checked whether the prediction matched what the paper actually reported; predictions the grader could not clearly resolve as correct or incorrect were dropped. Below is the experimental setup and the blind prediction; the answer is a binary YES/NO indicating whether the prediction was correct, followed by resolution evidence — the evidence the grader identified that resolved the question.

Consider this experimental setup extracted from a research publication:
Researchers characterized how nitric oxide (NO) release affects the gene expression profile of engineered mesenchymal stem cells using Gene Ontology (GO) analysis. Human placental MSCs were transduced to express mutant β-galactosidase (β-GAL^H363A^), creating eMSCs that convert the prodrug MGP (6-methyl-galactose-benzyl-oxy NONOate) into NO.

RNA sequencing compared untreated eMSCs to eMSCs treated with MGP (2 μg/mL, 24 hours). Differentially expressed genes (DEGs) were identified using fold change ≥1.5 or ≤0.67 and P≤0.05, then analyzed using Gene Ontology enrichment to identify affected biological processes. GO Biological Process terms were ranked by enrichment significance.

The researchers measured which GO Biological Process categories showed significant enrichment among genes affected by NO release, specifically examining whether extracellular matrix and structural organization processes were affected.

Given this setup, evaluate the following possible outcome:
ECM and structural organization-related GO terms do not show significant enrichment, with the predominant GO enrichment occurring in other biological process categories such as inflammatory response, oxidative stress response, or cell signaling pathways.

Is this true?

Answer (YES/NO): YES